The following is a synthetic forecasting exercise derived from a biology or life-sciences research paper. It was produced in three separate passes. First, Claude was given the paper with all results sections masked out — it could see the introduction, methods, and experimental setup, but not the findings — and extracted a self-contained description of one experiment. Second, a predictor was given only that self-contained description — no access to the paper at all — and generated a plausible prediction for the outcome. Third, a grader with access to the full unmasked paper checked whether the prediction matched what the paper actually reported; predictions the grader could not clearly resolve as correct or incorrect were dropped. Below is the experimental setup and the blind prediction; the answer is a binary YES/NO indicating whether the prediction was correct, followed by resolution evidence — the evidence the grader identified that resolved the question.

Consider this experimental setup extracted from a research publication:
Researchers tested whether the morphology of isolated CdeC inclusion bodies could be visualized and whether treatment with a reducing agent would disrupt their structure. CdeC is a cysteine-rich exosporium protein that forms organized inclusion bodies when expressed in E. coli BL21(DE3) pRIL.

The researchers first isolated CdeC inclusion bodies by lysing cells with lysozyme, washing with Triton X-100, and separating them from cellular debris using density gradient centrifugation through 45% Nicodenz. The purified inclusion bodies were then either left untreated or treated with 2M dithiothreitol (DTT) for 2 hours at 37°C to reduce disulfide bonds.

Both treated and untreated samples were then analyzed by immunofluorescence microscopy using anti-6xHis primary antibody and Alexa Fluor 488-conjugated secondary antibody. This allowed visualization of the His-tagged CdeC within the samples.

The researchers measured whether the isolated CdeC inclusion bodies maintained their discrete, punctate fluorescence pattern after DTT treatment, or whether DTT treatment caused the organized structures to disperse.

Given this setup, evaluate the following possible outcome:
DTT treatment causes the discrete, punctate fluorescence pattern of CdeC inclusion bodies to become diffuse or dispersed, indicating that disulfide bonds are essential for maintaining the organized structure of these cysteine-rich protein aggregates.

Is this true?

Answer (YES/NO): NO